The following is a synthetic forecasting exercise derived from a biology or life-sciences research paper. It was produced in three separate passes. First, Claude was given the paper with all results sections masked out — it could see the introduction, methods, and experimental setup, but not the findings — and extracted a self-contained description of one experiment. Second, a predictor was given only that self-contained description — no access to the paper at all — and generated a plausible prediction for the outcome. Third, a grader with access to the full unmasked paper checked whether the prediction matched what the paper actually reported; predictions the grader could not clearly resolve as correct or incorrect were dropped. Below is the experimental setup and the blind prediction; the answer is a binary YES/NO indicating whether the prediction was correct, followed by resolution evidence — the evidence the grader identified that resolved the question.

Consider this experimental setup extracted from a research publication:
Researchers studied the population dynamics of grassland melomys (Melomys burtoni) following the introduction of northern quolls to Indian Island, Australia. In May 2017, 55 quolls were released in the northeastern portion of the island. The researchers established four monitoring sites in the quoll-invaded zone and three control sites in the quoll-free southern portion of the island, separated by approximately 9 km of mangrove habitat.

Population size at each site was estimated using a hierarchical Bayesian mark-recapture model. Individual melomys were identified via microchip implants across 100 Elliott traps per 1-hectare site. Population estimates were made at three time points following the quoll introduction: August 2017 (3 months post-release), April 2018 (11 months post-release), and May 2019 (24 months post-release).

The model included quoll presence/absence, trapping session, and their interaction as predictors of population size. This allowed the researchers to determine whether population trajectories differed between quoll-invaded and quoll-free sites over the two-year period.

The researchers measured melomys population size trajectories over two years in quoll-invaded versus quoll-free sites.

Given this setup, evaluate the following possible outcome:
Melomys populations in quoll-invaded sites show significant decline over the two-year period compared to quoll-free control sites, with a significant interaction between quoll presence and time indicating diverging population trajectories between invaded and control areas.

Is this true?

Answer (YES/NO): YES